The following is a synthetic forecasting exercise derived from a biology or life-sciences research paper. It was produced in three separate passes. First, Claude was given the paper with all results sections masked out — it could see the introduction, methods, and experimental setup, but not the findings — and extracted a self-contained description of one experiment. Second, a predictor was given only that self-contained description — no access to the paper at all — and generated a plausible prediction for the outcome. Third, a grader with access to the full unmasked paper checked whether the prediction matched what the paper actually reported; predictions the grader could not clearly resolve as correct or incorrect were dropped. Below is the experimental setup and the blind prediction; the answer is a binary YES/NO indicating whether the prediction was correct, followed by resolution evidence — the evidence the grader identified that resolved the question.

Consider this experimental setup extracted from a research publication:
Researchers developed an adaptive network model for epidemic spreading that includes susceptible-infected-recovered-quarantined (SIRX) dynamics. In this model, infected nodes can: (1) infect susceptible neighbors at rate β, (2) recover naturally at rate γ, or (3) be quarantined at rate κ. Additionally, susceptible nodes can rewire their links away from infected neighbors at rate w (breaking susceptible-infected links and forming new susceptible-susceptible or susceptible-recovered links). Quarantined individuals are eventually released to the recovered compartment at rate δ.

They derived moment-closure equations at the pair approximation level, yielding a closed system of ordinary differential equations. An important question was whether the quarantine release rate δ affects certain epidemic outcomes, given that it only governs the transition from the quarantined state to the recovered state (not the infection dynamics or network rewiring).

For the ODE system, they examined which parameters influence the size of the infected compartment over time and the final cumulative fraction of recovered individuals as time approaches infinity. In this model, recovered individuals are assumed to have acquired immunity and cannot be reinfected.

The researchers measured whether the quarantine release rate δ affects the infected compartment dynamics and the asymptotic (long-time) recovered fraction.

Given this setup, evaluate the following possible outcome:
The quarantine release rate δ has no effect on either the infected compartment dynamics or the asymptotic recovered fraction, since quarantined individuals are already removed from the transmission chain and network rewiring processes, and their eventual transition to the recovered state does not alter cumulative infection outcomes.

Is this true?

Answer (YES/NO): YES